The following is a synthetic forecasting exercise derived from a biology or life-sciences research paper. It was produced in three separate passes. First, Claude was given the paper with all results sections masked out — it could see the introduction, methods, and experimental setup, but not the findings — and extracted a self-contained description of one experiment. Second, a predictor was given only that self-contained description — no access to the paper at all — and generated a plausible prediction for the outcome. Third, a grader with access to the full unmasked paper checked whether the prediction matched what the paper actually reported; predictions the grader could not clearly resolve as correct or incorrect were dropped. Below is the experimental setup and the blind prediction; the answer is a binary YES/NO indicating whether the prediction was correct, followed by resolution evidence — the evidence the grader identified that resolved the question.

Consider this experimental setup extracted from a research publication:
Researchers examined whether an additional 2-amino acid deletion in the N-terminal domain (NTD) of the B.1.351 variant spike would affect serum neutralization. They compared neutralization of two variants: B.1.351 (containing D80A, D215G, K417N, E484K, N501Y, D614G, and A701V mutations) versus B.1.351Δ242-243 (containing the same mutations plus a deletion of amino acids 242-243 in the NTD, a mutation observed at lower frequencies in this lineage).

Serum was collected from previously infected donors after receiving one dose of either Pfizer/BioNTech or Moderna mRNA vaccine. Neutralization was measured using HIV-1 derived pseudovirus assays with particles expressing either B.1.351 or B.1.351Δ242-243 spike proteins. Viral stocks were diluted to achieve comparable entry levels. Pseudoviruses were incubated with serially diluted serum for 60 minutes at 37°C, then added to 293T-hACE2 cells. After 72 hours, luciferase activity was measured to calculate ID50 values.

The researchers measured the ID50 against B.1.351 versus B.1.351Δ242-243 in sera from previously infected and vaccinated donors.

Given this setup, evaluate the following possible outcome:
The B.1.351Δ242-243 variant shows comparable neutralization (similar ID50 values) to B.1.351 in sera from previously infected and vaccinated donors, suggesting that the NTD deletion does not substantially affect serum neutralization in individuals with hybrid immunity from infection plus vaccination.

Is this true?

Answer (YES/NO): NO